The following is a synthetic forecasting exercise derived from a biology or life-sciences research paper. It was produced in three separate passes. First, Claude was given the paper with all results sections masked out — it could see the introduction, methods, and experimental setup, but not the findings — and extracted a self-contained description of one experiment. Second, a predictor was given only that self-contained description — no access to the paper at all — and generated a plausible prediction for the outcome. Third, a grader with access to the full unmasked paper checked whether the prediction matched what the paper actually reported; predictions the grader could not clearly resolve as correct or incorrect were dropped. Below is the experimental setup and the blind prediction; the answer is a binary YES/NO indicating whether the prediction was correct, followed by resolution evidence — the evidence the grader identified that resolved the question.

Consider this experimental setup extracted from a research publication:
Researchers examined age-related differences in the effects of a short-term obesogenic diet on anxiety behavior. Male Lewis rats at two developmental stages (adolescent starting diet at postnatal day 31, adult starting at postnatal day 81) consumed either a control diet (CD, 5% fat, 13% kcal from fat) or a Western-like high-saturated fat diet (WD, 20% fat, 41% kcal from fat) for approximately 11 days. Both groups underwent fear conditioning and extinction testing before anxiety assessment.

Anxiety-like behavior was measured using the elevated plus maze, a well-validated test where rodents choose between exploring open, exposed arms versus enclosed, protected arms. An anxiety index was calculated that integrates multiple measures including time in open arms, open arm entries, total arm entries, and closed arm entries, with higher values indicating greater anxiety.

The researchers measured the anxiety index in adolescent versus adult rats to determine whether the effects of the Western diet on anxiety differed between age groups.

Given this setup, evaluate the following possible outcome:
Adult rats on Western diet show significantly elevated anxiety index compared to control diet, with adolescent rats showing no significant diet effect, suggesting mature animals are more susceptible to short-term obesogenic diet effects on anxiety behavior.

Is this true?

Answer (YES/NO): NO